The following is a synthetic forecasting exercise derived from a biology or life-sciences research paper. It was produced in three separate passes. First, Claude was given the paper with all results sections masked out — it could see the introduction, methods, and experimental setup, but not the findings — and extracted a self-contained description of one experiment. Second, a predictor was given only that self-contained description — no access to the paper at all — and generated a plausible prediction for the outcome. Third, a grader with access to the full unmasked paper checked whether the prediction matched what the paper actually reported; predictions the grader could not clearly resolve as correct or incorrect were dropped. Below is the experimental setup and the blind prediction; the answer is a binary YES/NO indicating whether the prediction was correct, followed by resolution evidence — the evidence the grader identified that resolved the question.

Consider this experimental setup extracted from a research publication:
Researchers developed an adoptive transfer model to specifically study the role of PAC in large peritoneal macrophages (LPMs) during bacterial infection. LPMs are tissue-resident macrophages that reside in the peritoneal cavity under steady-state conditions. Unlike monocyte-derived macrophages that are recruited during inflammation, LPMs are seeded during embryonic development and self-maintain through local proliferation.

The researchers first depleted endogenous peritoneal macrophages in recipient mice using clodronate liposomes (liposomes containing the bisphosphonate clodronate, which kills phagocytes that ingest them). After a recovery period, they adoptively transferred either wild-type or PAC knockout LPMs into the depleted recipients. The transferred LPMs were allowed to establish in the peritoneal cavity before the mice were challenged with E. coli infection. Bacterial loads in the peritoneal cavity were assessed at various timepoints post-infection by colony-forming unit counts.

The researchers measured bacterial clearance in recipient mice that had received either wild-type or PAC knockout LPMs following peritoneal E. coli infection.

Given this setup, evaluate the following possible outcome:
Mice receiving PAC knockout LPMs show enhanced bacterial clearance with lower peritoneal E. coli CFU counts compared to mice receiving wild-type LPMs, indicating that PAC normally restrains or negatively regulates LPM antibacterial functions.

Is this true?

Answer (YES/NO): YES